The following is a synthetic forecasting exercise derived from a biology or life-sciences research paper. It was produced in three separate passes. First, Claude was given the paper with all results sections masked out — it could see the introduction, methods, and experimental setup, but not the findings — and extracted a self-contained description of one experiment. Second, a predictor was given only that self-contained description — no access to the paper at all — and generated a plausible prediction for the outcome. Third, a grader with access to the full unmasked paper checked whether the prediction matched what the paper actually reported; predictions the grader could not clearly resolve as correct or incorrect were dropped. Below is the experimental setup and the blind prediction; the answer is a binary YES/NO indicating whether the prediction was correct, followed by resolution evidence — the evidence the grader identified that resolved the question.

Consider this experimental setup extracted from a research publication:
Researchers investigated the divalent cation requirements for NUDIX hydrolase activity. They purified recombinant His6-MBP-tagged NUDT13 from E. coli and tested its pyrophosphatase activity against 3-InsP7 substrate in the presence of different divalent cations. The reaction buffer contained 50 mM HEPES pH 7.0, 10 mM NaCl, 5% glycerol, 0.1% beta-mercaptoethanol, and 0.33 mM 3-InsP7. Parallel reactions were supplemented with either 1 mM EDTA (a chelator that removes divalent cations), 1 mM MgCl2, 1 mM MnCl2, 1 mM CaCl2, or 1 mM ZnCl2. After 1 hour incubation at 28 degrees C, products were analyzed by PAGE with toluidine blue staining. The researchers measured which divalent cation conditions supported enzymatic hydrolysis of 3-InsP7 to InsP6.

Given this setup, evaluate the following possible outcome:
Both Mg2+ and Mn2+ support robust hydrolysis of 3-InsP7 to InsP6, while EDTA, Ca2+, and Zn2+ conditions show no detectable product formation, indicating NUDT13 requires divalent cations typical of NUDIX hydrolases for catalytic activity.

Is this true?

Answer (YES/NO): NO